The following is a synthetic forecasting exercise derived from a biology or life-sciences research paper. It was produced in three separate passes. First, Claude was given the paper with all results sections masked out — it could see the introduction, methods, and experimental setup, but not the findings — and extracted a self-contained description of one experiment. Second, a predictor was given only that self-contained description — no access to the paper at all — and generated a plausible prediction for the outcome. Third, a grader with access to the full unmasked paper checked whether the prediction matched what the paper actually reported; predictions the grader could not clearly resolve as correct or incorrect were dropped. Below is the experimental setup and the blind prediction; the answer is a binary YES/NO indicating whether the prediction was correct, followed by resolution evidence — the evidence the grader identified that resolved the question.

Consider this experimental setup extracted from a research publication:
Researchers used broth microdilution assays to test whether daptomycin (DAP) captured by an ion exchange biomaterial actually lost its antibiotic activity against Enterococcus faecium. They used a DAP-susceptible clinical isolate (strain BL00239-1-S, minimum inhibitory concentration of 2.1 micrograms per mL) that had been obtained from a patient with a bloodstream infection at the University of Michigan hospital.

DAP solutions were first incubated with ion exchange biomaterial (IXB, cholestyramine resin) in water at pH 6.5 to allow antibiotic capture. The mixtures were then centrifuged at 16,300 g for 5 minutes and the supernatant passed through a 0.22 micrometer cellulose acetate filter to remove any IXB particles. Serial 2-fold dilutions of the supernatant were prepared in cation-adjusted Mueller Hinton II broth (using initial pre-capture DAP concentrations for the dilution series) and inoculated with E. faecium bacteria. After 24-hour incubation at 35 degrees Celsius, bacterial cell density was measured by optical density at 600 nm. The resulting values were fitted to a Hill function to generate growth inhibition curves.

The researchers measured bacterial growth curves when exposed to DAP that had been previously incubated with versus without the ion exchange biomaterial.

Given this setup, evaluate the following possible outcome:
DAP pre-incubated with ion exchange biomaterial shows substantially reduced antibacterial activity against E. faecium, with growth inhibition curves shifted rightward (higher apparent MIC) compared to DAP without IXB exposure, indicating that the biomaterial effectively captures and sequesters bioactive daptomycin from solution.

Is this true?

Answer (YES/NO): YES